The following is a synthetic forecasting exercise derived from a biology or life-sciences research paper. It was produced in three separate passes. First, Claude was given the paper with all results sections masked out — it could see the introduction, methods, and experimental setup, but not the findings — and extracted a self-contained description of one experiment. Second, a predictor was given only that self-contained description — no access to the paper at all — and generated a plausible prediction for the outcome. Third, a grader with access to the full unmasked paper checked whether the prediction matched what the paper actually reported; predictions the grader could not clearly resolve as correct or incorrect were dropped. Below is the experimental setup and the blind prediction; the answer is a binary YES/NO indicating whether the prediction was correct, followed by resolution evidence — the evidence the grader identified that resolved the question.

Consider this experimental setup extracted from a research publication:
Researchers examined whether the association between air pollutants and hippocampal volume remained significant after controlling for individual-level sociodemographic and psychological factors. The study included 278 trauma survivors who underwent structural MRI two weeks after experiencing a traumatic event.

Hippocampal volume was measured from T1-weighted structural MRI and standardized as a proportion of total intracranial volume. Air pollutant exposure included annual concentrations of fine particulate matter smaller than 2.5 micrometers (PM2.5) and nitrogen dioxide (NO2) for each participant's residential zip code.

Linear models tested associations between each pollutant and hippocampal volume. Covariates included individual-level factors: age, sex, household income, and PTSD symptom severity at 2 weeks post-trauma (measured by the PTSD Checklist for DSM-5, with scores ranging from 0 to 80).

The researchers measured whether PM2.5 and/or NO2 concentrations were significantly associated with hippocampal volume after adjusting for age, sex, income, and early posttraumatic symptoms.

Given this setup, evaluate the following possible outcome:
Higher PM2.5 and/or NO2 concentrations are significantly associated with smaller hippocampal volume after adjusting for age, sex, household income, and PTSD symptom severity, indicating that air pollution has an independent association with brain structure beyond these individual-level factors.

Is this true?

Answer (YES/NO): NO